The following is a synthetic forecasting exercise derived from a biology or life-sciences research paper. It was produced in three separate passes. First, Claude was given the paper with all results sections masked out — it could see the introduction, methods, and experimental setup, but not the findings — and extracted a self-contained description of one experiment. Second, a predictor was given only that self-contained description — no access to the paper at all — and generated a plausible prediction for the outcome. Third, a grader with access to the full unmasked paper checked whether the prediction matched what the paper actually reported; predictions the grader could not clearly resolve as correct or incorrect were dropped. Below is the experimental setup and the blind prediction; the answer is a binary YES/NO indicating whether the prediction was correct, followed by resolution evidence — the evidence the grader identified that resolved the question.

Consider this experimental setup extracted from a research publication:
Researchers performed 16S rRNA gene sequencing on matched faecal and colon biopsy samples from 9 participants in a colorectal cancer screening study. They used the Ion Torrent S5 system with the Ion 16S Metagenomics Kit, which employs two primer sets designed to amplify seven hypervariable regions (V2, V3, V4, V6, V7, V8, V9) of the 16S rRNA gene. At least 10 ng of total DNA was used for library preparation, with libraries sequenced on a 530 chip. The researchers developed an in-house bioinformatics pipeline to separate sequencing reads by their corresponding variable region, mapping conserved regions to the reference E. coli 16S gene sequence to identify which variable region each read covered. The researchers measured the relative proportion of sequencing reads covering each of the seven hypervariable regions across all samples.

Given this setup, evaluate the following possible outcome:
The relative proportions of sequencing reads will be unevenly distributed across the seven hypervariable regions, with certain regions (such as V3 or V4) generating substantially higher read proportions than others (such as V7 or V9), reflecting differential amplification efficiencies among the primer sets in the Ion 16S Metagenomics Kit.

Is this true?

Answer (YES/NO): YES